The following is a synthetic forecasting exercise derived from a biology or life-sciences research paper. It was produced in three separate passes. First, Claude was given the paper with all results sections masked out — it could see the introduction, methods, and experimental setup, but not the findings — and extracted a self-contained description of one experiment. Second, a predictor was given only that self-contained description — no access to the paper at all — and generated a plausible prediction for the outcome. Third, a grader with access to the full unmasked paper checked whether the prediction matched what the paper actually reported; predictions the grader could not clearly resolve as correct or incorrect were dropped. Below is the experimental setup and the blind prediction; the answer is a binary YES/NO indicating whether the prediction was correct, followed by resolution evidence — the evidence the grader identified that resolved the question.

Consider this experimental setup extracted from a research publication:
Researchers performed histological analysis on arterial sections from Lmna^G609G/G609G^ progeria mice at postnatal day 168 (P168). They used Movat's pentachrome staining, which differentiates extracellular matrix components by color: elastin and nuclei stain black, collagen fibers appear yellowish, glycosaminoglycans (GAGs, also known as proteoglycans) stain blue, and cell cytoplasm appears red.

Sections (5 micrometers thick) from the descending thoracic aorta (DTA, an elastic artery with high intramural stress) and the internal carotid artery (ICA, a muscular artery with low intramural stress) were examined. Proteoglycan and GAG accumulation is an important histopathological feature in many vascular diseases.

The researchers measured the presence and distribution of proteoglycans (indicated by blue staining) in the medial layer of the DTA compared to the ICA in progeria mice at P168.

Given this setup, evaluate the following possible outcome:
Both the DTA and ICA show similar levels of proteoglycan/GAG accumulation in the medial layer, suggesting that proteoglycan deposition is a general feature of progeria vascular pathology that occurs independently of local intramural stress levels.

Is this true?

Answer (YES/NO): NO